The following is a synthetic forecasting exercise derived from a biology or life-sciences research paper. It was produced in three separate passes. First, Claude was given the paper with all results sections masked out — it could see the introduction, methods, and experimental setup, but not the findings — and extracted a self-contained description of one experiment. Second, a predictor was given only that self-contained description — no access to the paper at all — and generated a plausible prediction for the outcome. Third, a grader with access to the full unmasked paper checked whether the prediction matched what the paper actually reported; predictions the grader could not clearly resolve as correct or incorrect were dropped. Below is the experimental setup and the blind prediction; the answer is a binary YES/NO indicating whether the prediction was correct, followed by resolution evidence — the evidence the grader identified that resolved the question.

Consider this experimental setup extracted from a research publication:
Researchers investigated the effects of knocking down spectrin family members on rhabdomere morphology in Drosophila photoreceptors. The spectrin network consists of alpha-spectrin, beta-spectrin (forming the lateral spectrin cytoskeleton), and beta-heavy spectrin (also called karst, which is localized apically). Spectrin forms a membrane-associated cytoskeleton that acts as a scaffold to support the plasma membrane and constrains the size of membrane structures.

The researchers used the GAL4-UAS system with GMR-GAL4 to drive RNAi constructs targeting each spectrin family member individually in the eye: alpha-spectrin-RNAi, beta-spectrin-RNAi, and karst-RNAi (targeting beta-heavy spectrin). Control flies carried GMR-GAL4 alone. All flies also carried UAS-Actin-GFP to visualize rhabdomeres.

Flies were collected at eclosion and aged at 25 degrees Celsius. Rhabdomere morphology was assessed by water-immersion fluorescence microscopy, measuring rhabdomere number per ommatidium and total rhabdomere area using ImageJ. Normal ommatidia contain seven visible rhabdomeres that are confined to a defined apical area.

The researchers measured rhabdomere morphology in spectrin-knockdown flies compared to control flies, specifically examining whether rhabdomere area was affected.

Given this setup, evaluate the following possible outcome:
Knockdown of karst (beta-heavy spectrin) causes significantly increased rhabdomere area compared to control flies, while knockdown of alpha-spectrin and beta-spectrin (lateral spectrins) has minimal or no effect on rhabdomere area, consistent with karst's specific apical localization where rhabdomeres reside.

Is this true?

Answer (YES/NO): NO